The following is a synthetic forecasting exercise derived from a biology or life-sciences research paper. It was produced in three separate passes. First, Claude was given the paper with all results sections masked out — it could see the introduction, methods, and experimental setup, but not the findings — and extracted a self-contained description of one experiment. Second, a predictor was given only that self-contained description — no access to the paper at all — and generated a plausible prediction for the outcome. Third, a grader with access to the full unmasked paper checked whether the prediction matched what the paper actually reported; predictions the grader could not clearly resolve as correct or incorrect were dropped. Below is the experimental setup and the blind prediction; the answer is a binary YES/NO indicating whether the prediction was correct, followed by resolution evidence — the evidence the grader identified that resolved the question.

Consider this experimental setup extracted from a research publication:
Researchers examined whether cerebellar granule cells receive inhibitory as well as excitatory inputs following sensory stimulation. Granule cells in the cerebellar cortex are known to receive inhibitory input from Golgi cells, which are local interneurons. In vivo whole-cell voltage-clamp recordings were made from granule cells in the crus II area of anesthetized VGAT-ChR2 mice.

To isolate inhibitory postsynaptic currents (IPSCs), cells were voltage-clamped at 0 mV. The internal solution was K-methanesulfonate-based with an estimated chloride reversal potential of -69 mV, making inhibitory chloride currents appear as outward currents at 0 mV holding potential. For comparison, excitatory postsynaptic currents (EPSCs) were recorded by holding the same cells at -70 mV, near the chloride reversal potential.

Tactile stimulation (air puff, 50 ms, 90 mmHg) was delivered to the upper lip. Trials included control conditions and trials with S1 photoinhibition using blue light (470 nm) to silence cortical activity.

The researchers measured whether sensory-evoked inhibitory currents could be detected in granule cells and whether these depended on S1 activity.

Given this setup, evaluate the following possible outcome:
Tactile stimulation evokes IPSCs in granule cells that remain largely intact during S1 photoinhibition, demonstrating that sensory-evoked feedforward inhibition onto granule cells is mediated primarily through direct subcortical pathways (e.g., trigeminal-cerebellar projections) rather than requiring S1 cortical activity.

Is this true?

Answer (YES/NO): NO